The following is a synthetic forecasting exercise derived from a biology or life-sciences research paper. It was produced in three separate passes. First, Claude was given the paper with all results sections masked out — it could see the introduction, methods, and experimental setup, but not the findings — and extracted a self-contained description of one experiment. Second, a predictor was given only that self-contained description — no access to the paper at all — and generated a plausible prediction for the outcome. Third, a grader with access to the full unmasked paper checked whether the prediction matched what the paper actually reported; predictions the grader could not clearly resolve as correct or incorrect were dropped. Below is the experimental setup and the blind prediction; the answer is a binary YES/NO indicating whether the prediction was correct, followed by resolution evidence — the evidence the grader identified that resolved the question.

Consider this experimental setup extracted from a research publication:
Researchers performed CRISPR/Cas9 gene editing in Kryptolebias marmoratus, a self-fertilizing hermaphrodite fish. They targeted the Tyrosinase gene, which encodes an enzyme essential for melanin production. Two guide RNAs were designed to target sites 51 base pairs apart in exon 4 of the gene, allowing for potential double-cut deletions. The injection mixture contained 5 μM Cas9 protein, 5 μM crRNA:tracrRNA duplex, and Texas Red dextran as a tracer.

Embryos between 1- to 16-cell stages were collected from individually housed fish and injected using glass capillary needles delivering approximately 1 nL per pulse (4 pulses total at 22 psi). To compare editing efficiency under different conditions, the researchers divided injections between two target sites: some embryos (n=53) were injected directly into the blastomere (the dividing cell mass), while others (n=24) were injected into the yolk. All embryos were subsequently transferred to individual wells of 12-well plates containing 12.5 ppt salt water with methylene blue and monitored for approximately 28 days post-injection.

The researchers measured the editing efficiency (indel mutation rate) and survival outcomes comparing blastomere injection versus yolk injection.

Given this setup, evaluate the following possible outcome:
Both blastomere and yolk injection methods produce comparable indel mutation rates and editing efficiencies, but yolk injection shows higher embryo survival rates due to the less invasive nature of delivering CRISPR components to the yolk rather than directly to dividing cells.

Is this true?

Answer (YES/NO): NO